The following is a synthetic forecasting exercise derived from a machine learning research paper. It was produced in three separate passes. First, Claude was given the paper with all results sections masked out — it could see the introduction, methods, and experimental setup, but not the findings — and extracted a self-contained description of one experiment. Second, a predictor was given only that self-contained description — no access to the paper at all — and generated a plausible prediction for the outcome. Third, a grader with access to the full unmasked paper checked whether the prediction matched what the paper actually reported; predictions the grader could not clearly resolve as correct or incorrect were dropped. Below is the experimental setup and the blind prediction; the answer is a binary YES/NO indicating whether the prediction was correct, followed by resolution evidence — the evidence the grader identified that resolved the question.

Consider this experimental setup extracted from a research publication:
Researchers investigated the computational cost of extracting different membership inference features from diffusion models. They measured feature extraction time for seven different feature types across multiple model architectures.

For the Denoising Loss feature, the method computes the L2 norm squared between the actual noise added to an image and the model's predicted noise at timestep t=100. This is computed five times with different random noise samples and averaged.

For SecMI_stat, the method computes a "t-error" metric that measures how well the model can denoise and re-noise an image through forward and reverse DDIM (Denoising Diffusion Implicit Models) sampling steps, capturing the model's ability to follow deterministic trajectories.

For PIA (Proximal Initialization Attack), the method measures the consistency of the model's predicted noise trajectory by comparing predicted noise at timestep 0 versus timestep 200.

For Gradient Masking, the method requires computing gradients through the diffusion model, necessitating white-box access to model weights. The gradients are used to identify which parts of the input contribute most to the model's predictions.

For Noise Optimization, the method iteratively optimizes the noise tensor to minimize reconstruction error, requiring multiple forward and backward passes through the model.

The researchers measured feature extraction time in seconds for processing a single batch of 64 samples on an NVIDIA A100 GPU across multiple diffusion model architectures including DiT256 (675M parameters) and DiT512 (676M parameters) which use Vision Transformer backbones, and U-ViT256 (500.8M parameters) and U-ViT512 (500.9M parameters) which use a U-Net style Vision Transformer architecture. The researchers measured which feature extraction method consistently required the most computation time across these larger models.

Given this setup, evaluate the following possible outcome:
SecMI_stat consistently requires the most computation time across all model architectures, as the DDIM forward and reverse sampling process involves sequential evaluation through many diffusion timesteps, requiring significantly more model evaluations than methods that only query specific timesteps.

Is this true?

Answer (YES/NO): NO